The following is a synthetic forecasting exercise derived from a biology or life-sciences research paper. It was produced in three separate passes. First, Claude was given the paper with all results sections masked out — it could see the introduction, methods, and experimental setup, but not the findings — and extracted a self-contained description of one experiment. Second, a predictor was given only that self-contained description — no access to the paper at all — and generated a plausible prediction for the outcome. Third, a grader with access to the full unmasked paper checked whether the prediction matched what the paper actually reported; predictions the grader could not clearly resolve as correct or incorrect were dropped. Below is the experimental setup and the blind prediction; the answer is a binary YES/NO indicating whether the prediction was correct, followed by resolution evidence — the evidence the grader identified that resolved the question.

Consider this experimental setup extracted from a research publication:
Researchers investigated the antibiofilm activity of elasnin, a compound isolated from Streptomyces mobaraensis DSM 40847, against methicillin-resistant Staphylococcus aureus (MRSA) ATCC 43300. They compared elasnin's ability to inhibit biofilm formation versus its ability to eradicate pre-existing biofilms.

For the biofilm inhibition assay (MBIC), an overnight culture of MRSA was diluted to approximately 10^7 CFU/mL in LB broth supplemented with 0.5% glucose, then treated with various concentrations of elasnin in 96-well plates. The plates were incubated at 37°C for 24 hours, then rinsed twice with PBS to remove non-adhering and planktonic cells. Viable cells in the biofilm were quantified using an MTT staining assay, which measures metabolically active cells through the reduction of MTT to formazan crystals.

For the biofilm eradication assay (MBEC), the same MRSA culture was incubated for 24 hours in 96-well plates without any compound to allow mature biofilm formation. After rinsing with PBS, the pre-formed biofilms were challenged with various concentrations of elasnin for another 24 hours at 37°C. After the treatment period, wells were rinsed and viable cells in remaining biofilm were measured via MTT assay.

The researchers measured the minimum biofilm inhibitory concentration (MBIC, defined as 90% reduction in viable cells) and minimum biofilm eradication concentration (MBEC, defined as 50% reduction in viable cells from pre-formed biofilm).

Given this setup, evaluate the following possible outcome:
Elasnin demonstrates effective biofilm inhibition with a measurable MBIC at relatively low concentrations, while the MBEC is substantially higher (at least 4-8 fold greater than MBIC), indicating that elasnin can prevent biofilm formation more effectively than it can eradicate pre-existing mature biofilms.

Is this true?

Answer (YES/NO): NO